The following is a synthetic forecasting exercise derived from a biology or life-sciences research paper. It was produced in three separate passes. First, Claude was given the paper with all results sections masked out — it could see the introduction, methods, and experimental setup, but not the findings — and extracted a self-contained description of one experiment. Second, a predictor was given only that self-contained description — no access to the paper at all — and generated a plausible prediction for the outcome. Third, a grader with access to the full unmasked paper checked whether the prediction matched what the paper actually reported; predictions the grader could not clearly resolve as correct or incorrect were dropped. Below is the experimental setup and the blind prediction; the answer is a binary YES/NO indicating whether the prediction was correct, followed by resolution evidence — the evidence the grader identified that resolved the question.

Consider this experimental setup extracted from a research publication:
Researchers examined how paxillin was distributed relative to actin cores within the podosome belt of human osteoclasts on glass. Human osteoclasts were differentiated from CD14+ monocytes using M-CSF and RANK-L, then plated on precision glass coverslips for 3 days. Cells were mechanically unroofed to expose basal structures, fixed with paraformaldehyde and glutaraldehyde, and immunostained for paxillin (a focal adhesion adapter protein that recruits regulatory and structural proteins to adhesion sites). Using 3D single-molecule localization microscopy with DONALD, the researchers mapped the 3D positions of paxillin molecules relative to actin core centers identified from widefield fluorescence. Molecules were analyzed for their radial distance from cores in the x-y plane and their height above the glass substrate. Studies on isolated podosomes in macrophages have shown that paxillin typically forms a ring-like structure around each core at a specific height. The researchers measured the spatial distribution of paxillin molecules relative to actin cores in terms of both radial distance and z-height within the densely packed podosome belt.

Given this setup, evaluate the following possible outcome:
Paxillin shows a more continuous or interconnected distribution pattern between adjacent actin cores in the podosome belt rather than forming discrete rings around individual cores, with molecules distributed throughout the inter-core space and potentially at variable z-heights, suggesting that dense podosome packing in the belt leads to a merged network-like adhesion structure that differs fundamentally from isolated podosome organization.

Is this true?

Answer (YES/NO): NO